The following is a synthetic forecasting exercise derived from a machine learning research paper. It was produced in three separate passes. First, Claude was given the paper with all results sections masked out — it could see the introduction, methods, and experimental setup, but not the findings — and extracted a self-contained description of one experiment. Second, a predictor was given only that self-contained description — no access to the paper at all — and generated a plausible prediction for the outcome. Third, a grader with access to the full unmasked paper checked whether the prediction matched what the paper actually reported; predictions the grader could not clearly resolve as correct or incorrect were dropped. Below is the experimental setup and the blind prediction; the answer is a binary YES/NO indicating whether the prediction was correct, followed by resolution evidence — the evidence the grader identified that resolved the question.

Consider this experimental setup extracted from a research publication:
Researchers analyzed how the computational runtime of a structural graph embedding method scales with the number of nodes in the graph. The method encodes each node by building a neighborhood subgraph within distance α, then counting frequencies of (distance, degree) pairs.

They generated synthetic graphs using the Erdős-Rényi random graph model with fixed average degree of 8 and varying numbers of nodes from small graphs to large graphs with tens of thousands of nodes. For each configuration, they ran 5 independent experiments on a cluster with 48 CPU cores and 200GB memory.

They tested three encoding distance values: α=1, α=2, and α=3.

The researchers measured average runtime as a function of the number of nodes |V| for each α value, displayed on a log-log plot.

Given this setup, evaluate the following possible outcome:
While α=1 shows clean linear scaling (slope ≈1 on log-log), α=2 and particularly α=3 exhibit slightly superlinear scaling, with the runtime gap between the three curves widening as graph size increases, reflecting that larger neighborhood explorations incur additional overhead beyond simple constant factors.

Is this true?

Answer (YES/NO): NO